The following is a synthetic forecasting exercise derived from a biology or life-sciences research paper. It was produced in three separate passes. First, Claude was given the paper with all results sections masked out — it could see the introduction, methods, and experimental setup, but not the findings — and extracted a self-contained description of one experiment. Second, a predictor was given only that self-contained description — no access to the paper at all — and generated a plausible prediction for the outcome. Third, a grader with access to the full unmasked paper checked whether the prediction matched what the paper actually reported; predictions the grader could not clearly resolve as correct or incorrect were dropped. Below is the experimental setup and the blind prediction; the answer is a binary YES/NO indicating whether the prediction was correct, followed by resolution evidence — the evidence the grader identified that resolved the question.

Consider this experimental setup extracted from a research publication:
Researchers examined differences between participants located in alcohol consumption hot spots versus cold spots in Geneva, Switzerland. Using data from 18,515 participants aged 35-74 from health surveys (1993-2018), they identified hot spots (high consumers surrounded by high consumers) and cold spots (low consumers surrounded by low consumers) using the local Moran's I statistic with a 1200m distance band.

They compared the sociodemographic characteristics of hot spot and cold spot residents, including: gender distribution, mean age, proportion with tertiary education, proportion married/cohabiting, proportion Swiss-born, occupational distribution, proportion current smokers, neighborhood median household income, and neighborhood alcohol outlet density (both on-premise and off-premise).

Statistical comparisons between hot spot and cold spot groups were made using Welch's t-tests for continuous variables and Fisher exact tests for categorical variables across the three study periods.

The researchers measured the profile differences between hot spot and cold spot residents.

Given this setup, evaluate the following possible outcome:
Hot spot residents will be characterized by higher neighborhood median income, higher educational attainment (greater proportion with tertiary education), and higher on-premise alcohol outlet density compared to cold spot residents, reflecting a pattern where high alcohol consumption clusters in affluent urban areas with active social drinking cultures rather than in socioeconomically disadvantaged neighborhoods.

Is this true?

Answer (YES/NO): NO